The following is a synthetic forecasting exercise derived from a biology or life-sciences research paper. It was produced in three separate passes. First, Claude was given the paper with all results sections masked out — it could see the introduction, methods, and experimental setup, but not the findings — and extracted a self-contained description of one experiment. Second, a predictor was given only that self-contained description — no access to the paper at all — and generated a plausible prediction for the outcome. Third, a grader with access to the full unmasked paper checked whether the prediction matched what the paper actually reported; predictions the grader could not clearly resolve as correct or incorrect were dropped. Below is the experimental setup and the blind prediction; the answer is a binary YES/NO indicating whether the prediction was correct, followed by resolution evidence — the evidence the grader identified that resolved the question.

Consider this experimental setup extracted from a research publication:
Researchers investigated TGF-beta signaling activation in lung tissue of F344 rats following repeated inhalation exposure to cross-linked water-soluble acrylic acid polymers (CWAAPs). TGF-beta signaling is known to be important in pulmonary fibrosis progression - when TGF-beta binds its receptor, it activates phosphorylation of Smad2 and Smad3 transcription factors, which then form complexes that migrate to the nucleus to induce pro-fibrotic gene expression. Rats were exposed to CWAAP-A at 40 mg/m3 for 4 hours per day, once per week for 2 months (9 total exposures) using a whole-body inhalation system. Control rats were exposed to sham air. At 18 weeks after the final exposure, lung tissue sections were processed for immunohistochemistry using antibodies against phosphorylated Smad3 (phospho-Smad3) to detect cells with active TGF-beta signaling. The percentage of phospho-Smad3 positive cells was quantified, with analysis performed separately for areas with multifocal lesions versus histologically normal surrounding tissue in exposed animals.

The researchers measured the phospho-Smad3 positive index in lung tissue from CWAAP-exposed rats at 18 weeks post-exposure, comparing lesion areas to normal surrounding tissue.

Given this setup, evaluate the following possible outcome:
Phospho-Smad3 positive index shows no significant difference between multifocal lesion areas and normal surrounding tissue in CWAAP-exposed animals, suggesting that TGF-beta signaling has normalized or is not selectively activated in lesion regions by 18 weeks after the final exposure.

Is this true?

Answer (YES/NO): NO